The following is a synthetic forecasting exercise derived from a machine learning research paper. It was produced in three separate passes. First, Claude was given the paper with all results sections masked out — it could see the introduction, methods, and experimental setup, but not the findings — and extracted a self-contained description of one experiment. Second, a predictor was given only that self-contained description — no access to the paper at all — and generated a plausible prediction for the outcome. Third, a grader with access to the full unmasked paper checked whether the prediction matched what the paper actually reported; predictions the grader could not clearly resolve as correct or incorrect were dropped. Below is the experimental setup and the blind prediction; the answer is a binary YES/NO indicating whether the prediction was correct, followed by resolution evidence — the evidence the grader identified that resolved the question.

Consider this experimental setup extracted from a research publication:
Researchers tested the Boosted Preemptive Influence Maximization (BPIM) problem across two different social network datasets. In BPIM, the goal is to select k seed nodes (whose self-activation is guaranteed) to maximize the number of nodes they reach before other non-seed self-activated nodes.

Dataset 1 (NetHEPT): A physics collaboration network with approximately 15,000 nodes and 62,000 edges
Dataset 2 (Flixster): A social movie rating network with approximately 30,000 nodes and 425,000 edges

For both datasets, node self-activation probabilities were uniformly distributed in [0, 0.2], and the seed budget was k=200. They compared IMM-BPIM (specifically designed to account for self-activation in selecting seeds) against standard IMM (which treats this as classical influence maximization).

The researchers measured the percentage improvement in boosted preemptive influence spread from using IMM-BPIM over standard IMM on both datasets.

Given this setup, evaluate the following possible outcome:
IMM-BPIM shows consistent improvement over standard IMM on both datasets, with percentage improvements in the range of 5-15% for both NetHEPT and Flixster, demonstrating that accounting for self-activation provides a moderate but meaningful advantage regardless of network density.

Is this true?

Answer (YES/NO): NO